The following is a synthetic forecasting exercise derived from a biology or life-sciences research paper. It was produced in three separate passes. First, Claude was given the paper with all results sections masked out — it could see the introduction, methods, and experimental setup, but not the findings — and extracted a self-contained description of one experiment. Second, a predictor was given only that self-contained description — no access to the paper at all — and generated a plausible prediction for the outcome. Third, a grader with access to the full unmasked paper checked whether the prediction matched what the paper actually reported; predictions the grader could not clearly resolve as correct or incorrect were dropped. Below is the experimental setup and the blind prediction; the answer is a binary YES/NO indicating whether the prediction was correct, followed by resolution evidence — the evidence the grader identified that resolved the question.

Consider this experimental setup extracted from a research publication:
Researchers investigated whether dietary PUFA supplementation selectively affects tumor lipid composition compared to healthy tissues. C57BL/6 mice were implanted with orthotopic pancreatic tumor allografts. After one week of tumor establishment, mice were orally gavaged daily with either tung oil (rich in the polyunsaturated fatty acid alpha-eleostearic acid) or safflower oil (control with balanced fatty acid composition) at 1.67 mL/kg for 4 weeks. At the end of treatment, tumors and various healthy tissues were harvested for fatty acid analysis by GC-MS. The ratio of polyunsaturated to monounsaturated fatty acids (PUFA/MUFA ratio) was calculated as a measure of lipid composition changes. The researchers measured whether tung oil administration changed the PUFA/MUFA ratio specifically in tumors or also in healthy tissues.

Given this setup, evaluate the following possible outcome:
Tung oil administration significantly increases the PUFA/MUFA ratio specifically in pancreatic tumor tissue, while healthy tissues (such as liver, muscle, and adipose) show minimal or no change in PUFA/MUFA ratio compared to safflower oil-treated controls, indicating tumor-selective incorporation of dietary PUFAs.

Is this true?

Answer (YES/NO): YES